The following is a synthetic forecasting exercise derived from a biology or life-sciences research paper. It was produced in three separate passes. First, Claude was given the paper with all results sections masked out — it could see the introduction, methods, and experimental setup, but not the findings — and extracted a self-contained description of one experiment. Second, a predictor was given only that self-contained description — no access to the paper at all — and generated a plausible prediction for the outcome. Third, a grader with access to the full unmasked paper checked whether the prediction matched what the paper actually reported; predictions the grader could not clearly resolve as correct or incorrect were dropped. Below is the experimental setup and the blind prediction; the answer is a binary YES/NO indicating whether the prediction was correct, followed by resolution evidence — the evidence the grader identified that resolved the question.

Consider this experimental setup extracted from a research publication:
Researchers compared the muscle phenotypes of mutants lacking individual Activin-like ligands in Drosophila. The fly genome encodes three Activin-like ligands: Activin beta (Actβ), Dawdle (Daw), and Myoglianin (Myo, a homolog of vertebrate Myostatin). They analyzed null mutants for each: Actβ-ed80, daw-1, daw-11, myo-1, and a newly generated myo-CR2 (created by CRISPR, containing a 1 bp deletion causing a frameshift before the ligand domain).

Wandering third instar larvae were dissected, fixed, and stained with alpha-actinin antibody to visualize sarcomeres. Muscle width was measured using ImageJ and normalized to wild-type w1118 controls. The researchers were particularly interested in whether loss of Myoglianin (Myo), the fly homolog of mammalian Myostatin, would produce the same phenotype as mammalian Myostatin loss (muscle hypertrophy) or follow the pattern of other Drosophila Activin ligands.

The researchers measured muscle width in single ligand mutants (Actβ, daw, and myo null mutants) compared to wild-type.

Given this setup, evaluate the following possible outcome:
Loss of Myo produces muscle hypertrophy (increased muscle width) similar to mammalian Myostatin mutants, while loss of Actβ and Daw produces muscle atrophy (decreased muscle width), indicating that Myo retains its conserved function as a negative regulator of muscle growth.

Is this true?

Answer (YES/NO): NO